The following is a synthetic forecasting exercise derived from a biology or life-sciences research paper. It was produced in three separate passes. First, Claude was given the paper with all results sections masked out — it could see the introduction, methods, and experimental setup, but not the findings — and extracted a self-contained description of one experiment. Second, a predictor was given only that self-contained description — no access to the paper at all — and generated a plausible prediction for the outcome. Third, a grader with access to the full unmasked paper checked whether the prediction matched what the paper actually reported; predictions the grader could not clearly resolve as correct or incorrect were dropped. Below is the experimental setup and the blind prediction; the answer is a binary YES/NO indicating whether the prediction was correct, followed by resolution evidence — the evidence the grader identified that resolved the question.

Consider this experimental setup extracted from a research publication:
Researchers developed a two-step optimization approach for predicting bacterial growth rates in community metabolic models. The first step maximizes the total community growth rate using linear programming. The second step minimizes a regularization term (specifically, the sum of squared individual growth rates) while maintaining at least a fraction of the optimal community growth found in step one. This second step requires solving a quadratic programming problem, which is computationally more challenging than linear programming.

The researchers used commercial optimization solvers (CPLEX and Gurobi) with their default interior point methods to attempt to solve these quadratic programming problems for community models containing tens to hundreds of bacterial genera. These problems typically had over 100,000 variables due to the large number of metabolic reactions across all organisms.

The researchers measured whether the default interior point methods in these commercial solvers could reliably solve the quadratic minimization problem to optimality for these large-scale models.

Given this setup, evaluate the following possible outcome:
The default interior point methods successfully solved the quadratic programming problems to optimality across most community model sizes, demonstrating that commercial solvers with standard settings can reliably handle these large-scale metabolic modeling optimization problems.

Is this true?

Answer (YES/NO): NO